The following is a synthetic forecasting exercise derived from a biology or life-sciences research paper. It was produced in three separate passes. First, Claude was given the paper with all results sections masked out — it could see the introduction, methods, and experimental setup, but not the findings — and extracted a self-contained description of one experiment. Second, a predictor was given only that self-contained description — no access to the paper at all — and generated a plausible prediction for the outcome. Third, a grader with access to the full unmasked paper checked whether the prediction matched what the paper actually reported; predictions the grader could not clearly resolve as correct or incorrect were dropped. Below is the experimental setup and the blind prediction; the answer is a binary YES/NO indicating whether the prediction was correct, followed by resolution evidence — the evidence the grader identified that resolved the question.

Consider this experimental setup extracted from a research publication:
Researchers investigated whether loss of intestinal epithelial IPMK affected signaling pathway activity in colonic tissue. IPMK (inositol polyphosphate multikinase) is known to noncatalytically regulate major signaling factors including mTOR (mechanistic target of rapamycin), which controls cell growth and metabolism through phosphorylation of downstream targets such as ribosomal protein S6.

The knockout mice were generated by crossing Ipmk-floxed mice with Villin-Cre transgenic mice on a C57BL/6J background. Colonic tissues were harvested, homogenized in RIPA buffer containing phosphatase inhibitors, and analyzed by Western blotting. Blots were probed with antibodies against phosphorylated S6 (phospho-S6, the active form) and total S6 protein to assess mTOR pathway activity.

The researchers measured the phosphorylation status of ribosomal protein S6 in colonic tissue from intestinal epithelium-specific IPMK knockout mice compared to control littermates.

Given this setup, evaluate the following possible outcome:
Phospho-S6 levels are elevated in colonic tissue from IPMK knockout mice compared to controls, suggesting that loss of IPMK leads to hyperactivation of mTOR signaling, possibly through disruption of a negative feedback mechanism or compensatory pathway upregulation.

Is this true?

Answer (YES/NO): NO